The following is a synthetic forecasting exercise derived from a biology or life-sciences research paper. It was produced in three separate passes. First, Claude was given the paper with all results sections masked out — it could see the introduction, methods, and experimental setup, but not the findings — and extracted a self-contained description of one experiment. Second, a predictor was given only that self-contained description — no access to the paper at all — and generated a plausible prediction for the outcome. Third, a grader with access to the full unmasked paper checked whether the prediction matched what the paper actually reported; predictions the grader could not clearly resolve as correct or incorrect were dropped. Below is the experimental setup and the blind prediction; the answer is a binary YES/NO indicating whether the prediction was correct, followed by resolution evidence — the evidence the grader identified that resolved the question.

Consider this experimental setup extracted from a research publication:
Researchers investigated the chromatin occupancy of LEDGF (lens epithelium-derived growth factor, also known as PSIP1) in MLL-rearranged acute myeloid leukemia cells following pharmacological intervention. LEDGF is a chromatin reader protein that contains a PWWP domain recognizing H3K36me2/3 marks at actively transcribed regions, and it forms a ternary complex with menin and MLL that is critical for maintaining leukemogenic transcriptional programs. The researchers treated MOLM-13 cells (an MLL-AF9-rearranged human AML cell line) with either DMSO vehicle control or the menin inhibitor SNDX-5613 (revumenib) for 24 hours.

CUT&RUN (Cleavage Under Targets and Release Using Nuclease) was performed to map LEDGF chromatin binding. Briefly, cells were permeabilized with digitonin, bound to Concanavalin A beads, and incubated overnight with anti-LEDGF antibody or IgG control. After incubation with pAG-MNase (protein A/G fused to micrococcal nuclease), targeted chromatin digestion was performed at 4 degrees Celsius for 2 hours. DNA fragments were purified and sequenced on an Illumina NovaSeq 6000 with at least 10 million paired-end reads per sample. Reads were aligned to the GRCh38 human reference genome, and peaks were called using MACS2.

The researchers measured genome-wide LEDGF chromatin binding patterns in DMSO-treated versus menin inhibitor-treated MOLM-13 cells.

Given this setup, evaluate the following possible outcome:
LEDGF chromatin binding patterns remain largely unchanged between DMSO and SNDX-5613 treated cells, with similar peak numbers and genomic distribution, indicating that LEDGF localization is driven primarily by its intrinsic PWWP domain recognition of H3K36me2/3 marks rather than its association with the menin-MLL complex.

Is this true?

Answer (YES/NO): NO